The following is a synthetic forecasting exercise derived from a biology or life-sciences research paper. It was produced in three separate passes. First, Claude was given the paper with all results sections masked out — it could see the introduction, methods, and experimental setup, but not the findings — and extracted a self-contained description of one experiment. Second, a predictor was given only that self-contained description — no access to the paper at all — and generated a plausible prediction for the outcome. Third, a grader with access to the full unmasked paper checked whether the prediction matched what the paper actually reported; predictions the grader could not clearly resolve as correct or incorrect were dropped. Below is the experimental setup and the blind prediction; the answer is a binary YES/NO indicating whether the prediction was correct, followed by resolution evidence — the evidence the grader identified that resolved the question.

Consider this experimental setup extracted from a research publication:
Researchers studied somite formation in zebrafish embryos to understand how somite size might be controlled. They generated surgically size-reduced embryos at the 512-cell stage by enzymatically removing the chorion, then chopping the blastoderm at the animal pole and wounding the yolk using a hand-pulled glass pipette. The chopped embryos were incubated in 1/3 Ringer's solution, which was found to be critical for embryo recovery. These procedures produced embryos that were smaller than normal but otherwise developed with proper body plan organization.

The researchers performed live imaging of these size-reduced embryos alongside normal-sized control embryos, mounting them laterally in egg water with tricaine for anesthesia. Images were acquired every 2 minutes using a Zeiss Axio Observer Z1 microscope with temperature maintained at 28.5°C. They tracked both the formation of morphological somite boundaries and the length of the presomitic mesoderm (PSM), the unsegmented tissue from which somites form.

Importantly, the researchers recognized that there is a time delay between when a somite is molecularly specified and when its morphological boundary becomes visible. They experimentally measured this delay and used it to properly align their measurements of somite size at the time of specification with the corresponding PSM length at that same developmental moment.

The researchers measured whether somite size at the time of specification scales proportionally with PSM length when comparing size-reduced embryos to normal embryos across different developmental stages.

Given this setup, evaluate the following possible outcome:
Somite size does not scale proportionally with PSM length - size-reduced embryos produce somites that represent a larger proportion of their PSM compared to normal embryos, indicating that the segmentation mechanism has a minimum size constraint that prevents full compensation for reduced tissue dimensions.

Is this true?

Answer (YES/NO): NO